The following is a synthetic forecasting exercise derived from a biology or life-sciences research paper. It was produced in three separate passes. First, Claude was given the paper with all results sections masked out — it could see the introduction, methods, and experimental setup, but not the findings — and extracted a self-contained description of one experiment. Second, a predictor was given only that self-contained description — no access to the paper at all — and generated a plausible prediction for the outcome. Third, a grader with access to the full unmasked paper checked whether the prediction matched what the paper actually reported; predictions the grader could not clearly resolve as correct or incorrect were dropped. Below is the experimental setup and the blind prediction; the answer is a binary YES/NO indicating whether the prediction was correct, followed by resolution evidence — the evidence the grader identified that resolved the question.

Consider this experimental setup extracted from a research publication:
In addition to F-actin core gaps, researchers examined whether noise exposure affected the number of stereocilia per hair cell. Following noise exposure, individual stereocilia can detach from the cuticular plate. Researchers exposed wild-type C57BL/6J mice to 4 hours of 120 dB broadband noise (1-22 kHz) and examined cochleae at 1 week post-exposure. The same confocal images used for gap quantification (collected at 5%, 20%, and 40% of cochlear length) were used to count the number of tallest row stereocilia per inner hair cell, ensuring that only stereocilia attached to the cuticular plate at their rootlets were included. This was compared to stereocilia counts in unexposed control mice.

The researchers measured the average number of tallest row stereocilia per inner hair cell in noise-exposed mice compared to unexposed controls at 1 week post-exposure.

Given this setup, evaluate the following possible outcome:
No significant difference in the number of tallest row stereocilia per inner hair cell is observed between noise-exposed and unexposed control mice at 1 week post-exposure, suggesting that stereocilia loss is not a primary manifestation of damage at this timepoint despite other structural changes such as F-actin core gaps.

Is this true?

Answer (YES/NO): YES